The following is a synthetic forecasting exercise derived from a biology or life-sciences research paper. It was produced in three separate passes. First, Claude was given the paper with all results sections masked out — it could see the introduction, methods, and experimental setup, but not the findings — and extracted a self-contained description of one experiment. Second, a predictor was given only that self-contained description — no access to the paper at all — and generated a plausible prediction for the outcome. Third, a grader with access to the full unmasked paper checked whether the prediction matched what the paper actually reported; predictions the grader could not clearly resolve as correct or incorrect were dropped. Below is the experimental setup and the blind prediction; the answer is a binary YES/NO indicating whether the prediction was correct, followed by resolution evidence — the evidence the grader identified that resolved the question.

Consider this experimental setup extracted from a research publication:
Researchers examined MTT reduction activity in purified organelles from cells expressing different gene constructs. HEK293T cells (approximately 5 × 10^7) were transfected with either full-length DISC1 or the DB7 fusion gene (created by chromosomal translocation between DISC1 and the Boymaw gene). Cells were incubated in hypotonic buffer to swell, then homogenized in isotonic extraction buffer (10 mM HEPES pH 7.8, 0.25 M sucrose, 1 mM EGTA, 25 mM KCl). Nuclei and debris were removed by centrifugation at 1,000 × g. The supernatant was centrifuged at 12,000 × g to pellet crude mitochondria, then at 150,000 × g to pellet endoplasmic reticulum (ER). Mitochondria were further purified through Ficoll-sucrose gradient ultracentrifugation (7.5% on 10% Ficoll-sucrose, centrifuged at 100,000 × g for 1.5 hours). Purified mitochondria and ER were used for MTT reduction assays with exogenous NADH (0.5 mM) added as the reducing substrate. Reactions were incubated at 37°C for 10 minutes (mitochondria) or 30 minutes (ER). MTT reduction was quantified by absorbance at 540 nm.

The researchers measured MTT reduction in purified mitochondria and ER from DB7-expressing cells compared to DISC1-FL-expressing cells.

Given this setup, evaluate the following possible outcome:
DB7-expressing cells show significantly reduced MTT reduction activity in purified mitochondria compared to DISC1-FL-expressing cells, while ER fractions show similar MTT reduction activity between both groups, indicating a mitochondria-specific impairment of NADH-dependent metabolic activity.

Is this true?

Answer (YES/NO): NO